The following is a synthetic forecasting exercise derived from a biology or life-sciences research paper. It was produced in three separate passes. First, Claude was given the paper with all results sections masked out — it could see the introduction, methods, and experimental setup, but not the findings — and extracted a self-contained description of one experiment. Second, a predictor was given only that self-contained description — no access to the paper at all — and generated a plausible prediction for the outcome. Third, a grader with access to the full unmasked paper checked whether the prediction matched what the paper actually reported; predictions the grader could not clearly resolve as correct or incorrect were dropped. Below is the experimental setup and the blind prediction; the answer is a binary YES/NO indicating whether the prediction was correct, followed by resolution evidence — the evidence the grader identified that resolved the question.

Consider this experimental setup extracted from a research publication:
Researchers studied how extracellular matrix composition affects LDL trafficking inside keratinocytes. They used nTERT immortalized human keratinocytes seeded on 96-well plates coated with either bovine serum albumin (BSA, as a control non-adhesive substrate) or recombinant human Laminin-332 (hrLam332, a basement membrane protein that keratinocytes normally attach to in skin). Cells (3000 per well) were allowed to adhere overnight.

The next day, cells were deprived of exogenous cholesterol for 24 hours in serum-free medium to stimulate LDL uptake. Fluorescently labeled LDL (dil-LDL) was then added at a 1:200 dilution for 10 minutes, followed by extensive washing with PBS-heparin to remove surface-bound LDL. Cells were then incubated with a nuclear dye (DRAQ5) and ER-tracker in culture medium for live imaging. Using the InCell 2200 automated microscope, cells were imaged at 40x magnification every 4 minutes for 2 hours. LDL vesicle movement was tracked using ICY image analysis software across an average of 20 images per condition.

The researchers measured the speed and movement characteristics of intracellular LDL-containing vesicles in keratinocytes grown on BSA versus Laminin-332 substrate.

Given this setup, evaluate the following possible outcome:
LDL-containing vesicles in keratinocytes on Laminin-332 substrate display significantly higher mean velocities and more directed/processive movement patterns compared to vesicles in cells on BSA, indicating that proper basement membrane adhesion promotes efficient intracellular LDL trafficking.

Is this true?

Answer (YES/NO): YES